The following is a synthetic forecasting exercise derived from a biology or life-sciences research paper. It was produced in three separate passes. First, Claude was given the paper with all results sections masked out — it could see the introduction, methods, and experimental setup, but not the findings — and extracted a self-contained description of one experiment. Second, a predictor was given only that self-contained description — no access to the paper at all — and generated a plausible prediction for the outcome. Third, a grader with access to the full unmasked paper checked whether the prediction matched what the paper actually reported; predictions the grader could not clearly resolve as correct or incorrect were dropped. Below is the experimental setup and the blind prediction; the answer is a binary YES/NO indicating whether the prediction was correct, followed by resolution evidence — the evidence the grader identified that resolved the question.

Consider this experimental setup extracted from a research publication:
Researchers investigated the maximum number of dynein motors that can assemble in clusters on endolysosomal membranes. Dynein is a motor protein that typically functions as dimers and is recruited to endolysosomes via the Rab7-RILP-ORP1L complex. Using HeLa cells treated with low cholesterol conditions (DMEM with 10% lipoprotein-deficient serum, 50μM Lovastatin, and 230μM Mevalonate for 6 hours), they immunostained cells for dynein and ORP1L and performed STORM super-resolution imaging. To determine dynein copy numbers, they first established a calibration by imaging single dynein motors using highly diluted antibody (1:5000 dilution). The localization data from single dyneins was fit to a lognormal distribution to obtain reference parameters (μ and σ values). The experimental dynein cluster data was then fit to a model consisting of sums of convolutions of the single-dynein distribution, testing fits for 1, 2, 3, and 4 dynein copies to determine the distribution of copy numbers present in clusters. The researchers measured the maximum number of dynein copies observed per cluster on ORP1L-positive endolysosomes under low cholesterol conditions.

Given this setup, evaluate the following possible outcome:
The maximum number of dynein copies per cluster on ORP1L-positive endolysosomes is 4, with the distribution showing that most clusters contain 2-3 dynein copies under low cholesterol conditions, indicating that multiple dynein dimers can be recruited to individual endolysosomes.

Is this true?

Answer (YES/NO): NO